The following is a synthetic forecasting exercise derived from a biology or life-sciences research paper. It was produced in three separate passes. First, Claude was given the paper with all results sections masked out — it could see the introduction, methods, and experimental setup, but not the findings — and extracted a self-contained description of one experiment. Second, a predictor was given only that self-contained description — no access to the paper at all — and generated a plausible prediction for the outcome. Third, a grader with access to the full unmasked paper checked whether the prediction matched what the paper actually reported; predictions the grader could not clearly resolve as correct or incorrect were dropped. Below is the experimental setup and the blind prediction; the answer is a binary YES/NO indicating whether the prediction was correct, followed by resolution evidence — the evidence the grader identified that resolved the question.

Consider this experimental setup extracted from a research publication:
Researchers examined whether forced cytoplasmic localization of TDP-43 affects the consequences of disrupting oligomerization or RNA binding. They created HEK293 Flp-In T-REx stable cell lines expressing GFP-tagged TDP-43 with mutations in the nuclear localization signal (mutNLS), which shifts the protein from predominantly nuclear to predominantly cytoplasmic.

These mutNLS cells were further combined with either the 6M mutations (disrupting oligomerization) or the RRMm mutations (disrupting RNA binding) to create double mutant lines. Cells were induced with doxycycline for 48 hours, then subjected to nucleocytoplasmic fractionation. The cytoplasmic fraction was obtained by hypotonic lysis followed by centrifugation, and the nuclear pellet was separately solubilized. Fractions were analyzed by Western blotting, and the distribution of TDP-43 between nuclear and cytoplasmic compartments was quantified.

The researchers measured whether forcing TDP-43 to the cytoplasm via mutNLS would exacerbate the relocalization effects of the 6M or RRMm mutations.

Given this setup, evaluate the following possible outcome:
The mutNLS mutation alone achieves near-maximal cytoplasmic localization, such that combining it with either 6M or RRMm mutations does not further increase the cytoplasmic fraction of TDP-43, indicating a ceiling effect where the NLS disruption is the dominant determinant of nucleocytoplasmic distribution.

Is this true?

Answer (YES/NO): NO